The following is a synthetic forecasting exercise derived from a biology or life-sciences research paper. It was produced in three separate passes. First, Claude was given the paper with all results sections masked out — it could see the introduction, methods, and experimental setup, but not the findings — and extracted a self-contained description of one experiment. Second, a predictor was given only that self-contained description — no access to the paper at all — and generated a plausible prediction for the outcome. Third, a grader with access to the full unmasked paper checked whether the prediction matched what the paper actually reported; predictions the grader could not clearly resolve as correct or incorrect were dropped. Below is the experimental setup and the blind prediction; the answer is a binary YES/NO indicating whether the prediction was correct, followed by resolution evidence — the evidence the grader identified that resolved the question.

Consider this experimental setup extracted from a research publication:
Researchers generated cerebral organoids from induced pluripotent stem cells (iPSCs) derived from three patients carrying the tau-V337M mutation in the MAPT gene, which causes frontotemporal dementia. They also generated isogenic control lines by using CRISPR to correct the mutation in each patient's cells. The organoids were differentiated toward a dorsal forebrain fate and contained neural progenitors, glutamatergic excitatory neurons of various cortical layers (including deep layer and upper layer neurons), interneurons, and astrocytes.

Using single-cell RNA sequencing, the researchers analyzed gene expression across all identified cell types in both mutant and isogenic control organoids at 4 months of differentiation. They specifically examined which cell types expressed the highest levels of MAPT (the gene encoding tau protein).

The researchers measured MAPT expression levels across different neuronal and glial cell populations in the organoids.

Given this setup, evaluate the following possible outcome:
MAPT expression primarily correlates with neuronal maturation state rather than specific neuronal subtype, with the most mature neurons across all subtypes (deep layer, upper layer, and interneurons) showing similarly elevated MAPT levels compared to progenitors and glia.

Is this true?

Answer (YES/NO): NO